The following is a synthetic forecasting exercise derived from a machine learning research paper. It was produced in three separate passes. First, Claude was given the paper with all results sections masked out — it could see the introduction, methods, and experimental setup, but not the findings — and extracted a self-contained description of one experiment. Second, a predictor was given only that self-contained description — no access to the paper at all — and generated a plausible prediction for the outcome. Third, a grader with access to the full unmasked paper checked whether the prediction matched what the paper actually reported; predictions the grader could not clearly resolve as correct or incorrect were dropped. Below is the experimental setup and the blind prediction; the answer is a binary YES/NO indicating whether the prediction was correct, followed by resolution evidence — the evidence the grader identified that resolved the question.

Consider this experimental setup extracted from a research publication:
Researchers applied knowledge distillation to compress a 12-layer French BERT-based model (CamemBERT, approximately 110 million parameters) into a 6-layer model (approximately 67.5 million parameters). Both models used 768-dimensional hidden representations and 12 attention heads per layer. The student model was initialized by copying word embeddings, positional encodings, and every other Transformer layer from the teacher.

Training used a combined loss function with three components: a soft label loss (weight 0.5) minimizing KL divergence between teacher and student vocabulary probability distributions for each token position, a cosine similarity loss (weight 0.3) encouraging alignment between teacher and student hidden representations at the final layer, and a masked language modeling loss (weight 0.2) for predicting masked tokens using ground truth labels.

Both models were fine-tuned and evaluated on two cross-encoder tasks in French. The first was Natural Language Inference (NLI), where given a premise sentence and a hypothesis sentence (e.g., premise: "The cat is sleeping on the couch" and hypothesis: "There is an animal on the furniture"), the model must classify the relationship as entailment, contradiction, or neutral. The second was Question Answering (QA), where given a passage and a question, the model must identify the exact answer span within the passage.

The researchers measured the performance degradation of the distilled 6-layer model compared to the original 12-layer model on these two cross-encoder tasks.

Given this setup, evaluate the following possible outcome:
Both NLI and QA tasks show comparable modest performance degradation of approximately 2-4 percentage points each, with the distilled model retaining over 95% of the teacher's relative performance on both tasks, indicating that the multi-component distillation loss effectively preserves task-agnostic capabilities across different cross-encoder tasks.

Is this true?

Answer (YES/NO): NO